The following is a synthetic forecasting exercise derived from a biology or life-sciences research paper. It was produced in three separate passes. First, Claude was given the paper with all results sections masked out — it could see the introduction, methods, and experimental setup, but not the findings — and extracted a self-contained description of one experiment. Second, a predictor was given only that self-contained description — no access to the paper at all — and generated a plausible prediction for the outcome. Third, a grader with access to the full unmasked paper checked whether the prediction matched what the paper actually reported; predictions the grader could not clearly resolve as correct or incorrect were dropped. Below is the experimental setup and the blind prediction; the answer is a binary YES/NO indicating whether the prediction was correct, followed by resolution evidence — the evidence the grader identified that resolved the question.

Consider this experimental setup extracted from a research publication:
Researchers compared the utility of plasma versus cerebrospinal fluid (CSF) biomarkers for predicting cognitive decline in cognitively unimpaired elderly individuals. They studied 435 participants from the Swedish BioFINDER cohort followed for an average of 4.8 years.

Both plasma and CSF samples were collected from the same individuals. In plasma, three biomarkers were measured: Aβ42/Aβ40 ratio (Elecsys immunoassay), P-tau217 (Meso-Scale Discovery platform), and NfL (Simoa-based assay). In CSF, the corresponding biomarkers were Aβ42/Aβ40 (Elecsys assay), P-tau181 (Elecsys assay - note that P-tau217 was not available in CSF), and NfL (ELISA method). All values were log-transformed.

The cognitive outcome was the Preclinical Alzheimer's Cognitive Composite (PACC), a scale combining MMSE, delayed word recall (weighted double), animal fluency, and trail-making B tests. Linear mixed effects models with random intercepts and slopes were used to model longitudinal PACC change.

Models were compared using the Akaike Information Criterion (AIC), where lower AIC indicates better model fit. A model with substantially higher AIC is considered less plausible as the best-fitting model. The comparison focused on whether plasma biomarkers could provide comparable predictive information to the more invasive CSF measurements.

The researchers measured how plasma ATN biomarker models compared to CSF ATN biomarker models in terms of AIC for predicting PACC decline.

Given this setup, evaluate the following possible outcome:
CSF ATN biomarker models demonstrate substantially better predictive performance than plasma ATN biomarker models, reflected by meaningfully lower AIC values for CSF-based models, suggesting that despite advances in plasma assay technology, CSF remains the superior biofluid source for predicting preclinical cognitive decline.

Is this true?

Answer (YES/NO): YES